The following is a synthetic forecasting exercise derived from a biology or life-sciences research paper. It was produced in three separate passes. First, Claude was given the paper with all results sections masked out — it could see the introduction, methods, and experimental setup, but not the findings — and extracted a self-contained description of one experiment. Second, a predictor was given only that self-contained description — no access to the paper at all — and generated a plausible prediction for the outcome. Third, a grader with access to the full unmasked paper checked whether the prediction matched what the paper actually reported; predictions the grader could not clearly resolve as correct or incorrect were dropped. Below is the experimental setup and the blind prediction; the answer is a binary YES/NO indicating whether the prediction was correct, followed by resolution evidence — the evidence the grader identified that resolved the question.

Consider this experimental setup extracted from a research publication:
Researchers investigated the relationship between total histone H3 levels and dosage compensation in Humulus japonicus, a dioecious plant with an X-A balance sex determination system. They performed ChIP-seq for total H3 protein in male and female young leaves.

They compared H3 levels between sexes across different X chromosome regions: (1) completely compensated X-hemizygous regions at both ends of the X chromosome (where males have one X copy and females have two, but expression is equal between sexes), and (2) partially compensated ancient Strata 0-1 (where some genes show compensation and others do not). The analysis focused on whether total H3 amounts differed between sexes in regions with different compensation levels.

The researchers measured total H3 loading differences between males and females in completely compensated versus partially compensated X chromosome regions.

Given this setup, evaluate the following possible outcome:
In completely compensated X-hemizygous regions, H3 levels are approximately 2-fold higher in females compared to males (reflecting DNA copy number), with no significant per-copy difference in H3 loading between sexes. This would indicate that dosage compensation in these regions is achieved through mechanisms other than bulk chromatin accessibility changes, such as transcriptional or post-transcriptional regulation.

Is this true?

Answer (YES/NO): NO